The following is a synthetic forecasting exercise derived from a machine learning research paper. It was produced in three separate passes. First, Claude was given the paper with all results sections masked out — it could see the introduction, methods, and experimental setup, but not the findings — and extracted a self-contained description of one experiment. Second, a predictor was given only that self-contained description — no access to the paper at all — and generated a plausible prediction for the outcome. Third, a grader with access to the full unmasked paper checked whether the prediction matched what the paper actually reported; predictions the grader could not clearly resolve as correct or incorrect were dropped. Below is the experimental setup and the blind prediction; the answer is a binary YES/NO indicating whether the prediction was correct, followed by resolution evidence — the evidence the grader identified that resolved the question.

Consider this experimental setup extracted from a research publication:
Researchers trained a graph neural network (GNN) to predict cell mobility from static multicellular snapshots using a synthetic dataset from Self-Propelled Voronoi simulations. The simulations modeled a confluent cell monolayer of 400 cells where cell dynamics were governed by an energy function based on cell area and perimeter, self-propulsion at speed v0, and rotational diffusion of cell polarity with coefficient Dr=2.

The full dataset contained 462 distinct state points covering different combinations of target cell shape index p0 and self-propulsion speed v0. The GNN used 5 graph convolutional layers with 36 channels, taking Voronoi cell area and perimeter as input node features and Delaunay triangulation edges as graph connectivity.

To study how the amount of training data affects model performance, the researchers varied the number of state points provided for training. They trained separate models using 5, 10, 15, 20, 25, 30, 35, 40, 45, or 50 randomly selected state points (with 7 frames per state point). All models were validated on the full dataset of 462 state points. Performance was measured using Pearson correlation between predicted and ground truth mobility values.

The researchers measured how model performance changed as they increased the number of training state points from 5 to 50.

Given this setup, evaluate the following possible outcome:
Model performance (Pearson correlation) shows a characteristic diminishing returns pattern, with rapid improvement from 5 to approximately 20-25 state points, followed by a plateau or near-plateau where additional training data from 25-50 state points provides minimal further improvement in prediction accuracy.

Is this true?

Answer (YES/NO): YES